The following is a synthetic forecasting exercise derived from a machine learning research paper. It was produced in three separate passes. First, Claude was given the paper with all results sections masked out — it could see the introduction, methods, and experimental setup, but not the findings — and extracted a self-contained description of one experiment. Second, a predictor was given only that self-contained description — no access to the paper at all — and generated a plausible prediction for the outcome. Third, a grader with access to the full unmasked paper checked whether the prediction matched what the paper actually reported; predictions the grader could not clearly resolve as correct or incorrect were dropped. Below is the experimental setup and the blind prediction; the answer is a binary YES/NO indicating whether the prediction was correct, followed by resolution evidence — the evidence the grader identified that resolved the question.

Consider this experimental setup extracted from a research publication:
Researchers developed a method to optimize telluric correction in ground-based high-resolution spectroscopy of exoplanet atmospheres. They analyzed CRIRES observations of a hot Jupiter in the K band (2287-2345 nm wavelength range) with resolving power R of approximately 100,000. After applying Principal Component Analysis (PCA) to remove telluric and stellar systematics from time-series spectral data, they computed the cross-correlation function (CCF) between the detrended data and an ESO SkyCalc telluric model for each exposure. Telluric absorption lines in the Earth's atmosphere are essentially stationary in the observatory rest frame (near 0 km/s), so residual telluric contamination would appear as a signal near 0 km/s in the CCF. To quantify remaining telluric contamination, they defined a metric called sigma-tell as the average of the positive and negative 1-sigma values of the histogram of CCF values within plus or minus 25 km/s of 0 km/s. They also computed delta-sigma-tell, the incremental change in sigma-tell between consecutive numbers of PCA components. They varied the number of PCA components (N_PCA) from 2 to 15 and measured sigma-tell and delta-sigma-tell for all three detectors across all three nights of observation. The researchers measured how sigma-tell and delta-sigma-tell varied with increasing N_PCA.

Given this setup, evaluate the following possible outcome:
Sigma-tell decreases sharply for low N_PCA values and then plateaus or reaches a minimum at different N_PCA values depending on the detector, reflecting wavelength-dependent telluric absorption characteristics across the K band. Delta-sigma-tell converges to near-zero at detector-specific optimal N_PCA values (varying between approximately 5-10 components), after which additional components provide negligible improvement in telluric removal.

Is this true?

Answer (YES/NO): NO